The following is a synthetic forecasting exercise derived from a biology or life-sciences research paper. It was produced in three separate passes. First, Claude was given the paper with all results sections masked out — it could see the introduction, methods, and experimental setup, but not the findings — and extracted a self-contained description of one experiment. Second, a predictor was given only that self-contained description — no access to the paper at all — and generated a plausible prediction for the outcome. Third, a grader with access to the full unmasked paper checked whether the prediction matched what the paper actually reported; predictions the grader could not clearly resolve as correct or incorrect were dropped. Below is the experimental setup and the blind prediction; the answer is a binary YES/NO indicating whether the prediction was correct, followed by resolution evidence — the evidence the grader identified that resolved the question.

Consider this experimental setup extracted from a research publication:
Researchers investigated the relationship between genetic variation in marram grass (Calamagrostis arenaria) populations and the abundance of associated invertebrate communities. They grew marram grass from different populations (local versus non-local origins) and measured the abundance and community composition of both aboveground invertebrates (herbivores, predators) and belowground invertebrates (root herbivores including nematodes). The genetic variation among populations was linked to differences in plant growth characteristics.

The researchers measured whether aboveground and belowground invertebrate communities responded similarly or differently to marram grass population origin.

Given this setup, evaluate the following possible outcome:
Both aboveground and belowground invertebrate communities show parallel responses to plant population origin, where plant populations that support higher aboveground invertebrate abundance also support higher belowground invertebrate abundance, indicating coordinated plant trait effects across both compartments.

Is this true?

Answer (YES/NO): NO